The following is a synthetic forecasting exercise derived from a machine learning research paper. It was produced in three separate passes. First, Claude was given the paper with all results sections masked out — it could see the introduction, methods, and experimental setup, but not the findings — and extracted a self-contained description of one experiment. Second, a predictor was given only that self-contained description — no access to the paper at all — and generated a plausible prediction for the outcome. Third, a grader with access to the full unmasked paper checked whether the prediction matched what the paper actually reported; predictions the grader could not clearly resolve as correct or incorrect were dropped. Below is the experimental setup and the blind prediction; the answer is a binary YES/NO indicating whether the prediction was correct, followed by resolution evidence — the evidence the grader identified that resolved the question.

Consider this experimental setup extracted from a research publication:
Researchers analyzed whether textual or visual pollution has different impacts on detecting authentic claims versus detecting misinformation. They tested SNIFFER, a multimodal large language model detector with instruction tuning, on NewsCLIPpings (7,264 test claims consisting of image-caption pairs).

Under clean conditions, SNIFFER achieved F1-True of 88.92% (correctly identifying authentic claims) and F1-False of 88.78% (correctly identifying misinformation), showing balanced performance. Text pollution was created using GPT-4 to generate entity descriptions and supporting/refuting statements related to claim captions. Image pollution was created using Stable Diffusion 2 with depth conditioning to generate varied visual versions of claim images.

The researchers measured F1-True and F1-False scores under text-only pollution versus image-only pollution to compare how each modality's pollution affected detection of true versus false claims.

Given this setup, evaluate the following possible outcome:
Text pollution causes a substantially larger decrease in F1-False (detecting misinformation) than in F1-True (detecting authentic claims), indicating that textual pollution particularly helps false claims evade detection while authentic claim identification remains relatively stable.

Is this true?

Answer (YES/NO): YES